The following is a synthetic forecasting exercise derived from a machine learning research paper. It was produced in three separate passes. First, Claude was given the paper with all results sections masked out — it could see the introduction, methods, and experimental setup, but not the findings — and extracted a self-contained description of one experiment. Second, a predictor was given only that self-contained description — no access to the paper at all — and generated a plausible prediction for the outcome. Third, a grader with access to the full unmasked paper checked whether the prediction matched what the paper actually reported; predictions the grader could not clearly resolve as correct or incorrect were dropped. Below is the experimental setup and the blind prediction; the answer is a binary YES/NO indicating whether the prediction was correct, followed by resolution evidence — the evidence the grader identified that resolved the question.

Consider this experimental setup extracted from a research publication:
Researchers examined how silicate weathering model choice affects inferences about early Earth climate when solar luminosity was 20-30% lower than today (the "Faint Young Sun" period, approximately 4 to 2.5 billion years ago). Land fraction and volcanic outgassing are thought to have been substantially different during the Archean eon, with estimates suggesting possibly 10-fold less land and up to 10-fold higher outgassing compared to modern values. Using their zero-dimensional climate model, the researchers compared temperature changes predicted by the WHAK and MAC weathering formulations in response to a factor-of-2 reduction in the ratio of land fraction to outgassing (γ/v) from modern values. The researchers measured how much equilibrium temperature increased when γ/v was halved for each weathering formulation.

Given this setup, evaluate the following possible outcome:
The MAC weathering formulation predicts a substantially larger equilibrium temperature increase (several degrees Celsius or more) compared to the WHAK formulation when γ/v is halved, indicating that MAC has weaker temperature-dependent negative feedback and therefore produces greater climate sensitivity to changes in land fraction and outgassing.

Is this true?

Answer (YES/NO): YES